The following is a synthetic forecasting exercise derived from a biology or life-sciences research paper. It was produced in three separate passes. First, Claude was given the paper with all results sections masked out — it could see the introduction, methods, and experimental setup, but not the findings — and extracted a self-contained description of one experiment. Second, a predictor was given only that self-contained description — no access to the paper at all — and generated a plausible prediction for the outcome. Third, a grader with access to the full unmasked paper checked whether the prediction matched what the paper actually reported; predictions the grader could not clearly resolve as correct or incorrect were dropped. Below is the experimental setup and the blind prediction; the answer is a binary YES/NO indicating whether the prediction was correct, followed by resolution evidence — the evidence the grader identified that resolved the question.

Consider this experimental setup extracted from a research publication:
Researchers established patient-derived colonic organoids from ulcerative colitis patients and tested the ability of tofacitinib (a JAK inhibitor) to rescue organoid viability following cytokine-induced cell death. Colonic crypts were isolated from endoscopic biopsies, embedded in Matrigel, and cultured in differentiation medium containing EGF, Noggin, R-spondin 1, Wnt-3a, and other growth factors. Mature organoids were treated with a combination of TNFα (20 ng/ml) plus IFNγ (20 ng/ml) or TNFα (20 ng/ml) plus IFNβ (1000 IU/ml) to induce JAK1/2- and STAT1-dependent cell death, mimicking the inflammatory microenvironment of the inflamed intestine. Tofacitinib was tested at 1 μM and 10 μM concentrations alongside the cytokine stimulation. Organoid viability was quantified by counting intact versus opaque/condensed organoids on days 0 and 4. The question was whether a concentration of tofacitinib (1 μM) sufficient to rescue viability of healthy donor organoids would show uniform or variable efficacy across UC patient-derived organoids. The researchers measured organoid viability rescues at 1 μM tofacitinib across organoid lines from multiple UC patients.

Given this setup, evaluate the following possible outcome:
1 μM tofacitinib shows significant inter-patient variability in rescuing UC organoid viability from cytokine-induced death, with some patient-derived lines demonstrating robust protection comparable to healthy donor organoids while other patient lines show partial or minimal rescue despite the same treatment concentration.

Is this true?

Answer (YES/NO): YES